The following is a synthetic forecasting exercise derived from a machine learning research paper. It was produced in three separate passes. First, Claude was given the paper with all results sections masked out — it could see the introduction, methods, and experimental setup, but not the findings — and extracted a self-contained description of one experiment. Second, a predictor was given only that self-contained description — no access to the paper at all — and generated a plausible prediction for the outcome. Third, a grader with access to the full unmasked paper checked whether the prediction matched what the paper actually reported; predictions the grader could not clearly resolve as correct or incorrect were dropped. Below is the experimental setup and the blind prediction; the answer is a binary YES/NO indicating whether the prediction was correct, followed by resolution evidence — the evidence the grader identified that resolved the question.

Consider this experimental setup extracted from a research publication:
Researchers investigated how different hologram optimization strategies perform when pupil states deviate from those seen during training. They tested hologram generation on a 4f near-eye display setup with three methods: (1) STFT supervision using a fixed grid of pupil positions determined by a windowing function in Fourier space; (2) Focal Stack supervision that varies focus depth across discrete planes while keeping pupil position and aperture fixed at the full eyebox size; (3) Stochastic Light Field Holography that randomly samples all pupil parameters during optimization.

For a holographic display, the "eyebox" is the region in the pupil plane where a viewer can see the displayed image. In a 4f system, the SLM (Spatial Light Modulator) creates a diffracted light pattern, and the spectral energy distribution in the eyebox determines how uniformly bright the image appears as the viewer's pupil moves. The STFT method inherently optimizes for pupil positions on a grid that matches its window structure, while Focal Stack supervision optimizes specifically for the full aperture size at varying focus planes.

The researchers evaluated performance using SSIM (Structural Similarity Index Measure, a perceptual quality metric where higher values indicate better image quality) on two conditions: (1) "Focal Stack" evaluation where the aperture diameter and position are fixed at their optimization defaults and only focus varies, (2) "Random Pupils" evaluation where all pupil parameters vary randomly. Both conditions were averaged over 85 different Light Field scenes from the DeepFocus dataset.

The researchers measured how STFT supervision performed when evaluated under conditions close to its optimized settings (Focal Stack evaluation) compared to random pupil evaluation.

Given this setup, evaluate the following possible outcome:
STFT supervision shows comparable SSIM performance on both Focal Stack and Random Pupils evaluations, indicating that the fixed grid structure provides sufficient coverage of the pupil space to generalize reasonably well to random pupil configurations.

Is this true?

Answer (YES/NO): NO